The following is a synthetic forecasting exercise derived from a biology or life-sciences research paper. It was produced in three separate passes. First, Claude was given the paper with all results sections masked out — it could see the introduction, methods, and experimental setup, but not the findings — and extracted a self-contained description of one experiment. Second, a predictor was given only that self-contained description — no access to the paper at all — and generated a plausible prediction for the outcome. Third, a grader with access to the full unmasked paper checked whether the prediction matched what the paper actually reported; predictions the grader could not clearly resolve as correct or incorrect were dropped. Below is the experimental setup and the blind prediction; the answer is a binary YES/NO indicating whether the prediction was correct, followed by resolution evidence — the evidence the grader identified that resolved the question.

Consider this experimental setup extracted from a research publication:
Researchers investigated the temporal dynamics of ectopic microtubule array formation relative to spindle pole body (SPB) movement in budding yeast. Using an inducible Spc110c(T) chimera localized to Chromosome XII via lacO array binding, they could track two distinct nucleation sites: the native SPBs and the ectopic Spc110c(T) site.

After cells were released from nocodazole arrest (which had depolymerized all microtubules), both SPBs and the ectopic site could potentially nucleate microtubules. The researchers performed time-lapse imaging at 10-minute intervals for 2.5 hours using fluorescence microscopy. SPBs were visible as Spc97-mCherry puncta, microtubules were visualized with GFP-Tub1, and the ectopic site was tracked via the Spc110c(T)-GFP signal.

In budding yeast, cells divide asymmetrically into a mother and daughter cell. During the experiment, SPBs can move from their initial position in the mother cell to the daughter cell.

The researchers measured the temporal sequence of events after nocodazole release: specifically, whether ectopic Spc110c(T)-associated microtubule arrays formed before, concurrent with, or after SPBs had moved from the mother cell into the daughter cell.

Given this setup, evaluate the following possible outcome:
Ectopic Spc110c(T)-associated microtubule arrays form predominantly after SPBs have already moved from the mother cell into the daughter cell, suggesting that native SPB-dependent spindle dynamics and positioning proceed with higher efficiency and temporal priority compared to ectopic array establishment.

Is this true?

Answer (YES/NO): YES